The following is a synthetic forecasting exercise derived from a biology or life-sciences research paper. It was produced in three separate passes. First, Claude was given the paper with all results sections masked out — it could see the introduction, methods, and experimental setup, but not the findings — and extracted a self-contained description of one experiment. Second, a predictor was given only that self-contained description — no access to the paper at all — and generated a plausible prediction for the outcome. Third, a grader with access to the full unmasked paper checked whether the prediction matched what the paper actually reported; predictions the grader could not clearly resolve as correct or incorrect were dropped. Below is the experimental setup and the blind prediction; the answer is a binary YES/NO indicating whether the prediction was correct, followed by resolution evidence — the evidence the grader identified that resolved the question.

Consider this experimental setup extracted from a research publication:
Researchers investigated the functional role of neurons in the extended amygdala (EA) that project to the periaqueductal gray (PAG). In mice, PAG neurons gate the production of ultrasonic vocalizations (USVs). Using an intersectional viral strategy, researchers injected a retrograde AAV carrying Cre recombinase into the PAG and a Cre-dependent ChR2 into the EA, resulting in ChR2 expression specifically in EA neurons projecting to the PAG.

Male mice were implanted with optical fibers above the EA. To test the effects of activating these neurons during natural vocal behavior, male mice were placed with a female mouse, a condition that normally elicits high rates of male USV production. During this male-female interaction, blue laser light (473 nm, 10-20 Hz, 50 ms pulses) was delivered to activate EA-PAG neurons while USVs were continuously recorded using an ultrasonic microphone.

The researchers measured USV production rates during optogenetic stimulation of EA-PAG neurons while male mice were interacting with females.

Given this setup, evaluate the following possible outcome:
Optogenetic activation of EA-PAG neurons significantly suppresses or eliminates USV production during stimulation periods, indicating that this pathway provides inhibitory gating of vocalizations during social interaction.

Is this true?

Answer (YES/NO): YES